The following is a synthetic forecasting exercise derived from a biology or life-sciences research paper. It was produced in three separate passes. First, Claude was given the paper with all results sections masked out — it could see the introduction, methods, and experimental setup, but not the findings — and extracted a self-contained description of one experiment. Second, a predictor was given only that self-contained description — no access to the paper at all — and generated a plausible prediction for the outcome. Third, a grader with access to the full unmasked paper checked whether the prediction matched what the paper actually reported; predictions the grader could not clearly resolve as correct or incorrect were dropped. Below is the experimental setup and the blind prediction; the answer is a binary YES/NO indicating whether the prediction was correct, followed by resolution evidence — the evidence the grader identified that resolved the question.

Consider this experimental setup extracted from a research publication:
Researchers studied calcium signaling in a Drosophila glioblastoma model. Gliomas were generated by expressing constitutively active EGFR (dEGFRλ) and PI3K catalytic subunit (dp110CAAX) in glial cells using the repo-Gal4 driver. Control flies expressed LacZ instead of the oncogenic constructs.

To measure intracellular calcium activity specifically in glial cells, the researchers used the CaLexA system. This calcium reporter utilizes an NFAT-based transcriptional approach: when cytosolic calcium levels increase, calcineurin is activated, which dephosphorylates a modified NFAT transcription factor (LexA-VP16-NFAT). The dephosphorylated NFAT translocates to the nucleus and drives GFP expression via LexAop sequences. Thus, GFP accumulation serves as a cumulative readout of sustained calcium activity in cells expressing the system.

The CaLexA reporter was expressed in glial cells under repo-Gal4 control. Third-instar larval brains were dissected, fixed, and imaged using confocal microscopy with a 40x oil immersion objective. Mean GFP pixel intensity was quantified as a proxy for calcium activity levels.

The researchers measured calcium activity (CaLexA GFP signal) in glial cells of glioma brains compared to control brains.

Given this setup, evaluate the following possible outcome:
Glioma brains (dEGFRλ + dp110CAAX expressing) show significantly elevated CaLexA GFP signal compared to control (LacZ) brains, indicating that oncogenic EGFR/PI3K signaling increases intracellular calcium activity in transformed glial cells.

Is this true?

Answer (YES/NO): YES